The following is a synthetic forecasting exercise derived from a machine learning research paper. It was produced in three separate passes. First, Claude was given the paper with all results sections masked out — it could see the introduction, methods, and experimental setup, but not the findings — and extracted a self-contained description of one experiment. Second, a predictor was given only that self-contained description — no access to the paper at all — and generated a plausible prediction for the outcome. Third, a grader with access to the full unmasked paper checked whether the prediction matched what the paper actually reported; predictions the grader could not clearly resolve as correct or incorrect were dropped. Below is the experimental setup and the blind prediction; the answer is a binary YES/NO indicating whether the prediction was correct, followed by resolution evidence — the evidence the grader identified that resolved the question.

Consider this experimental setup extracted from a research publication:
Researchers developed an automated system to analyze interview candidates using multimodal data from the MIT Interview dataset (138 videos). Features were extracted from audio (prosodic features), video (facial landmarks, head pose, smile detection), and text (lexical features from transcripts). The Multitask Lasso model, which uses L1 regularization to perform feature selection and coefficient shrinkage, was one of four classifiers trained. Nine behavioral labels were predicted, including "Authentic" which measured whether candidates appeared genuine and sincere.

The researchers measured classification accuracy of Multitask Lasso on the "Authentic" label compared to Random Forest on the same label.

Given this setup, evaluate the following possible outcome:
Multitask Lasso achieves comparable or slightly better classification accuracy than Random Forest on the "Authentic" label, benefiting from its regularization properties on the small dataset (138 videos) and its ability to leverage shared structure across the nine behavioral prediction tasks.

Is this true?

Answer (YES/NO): NO